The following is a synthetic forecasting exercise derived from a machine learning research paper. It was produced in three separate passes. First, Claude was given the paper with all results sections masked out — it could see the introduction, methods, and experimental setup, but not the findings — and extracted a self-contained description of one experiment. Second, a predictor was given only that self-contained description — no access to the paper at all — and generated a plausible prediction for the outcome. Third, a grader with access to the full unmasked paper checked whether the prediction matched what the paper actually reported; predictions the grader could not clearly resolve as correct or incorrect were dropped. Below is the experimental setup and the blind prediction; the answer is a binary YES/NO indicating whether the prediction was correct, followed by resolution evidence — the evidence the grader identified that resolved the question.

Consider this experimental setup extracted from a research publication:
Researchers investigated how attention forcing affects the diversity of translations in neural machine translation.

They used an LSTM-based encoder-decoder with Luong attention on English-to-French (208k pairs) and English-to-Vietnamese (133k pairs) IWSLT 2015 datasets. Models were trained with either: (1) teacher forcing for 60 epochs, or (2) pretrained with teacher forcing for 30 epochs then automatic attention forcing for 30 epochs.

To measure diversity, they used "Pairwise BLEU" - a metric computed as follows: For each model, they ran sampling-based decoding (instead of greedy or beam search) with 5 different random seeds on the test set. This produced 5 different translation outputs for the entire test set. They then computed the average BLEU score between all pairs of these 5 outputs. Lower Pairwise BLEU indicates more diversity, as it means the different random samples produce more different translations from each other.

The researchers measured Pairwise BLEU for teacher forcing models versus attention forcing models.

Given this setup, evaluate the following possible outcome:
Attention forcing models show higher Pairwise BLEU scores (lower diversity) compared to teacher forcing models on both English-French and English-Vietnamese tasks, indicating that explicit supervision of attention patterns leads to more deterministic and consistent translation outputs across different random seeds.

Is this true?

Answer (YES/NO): NO